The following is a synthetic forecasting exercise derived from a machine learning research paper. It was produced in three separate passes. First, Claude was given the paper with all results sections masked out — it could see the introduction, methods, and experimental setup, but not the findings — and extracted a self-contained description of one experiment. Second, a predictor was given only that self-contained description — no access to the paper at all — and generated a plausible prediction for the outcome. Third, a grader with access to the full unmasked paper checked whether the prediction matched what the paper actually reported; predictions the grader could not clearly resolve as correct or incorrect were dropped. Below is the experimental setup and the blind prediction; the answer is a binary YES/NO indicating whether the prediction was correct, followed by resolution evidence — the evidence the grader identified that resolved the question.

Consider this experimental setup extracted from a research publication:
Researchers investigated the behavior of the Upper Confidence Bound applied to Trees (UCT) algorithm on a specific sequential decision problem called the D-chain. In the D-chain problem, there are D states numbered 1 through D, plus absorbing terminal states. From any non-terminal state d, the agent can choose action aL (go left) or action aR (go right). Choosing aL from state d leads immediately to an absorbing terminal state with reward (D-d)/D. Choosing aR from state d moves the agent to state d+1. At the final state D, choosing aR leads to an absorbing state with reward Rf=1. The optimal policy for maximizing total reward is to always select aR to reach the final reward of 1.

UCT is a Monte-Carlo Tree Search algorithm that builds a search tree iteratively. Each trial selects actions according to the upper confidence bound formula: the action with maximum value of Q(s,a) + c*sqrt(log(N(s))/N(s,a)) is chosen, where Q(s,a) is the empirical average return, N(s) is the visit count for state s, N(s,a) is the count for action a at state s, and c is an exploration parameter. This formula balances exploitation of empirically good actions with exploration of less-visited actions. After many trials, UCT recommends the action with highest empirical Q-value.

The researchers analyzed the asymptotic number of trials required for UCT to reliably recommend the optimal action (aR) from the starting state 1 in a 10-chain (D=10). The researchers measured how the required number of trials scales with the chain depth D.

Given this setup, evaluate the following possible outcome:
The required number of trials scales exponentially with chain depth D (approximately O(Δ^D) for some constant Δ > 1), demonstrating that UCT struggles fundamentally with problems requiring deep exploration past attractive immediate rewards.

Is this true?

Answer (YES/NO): NO